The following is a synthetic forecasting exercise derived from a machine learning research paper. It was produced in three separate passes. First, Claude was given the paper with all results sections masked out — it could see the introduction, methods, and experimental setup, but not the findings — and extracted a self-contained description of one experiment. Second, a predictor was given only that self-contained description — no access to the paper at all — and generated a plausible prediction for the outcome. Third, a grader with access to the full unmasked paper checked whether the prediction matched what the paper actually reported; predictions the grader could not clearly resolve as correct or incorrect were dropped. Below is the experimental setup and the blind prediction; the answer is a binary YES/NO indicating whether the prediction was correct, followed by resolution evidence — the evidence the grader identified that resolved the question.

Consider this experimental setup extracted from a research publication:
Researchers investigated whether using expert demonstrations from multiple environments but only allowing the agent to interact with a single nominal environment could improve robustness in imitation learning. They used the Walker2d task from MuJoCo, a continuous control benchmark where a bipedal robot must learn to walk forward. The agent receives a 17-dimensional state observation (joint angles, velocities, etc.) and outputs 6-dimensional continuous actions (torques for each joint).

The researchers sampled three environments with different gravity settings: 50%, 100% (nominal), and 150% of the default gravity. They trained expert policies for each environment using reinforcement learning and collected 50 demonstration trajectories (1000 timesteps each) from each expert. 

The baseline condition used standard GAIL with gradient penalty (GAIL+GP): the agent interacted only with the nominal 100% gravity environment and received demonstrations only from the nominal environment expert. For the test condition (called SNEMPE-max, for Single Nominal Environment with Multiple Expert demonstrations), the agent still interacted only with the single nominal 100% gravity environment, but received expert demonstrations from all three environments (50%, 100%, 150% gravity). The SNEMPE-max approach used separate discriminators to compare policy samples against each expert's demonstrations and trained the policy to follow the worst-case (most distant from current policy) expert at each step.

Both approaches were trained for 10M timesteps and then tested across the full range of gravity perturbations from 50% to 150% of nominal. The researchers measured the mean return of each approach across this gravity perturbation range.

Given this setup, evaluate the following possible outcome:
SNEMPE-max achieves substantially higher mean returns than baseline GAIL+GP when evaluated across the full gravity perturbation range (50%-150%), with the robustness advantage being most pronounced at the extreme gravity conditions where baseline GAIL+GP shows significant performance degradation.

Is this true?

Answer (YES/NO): NO